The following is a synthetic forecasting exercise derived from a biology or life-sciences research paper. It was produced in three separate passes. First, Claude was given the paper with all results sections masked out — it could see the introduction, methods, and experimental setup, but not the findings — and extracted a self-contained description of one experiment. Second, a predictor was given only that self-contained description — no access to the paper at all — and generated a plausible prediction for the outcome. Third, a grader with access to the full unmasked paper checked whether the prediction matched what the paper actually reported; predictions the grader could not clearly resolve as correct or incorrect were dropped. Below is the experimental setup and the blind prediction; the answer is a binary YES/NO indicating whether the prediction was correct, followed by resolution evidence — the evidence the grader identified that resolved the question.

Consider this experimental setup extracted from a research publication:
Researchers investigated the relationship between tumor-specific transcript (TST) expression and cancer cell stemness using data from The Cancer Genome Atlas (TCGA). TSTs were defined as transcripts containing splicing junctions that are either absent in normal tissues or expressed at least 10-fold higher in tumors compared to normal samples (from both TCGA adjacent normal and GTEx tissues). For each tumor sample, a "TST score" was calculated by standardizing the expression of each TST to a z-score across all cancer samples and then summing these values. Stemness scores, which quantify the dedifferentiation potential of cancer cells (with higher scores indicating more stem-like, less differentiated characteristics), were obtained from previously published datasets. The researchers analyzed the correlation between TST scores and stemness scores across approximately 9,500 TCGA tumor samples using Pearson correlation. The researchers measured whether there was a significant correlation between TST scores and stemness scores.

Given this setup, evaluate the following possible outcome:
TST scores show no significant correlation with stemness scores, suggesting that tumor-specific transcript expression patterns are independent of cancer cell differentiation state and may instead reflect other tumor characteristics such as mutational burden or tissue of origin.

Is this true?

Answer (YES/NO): NO